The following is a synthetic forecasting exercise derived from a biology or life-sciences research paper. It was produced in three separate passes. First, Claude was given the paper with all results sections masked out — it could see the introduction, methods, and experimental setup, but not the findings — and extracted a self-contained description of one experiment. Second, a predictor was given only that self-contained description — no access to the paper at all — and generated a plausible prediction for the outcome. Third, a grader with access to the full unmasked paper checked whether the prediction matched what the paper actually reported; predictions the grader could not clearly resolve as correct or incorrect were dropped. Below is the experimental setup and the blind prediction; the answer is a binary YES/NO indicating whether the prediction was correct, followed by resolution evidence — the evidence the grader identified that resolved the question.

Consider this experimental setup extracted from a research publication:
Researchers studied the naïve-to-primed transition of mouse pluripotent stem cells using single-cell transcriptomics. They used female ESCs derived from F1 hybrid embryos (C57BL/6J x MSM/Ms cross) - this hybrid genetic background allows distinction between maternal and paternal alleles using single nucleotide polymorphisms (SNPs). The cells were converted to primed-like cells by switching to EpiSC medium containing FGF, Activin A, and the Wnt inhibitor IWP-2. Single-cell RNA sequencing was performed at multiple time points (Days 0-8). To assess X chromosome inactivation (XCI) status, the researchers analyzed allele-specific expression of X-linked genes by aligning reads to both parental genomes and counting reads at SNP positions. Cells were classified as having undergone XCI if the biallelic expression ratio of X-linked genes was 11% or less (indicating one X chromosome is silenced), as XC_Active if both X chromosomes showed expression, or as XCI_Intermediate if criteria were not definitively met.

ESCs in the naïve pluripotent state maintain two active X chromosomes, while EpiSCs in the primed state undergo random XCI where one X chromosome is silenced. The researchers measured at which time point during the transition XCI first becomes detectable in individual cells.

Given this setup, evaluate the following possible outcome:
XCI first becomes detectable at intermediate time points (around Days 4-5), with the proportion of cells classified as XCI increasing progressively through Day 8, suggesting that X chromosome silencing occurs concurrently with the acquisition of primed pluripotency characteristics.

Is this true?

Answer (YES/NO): NO